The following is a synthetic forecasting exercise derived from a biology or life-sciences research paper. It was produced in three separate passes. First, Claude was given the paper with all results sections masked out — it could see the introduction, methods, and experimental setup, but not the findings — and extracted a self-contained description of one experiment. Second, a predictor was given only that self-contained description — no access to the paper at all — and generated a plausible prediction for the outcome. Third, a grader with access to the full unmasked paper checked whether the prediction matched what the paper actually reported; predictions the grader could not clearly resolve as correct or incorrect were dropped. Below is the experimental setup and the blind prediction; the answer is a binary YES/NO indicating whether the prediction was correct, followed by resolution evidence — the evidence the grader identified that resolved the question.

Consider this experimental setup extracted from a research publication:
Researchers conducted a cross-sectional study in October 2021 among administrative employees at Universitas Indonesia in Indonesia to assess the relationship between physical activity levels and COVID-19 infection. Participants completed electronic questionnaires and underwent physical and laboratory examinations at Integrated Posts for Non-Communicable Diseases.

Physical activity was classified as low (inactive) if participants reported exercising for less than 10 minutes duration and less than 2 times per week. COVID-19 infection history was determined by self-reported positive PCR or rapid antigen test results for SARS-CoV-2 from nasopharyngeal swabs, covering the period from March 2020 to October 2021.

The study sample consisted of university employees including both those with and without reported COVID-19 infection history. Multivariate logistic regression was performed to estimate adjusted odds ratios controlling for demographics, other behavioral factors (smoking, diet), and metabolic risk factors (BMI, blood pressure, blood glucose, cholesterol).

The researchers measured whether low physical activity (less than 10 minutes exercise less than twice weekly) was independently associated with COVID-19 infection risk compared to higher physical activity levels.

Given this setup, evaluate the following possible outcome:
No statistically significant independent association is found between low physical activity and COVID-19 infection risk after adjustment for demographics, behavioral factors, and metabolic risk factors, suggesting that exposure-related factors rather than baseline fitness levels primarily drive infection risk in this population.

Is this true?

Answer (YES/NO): YES